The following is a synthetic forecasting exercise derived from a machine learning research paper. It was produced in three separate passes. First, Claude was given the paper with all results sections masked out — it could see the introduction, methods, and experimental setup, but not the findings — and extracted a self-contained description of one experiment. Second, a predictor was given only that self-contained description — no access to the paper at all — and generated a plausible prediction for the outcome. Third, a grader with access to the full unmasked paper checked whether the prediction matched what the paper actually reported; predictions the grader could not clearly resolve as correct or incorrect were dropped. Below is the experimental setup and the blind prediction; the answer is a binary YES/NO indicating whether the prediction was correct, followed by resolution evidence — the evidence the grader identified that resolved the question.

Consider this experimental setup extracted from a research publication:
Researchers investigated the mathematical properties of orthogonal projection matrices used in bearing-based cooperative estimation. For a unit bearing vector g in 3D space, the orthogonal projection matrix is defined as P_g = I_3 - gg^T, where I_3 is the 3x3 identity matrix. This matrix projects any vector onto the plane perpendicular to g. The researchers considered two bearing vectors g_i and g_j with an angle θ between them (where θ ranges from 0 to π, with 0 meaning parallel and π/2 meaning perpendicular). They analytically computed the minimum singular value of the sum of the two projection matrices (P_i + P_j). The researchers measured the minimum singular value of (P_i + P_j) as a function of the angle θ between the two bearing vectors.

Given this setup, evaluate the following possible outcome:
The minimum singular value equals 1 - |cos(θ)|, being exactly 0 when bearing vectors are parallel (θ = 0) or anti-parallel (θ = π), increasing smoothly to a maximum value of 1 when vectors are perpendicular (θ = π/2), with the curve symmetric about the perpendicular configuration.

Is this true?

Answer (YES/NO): YES